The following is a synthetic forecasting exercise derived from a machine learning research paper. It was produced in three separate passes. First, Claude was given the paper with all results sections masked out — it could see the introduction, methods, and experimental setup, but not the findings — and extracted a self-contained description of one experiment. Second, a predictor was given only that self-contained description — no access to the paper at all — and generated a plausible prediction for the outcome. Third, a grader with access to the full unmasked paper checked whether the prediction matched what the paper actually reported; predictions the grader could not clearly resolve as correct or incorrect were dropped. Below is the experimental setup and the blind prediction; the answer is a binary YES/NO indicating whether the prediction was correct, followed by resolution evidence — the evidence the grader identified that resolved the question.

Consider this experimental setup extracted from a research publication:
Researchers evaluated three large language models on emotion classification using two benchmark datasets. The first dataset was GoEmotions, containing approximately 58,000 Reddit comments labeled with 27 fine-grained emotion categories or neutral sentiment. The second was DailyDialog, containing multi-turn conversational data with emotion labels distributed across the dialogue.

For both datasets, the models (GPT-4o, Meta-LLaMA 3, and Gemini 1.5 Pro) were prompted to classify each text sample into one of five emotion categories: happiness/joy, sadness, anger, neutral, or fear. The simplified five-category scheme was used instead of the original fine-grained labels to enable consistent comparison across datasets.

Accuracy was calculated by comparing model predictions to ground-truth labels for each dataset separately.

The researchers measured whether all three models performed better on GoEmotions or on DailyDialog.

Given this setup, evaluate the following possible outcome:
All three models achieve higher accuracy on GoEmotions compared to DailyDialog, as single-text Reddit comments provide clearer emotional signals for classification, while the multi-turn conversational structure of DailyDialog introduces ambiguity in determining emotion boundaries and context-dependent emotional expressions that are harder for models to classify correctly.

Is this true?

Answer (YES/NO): NO